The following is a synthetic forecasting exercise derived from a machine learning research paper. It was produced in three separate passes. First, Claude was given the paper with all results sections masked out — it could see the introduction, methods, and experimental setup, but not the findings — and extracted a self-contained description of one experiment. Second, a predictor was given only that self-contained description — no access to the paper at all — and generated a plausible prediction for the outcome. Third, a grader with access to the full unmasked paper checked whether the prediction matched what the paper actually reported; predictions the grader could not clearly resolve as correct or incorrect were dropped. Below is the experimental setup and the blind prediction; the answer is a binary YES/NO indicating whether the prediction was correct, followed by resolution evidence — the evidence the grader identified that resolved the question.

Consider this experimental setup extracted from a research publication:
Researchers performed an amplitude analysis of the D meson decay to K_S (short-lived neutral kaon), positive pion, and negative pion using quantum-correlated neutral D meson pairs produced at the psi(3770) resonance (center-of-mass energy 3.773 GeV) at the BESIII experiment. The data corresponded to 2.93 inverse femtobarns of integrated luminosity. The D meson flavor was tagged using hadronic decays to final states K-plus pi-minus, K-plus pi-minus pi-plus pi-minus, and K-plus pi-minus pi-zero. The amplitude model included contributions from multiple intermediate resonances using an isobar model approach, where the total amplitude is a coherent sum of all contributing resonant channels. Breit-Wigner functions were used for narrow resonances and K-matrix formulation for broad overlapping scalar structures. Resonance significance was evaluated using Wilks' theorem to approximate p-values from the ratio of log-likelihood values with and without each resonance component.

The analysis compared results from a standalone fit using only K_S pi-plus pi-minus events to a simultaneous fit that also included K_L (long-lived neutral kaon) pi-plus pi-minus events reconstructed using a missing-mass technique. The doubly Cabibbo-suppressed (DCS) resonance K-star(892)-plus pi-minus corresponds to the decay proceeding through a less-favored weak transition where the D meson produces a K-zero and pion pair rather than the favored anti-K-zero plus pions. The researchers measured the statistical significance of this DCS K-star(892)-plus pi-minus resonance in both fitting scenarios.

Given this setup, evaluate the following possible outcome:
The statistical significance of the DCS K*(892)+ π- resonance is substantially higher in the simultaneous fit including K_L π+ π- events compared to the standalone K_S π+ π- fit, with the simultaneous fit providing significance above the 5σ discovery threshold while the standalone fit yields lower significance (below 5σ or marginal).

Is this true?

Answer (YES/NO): YES